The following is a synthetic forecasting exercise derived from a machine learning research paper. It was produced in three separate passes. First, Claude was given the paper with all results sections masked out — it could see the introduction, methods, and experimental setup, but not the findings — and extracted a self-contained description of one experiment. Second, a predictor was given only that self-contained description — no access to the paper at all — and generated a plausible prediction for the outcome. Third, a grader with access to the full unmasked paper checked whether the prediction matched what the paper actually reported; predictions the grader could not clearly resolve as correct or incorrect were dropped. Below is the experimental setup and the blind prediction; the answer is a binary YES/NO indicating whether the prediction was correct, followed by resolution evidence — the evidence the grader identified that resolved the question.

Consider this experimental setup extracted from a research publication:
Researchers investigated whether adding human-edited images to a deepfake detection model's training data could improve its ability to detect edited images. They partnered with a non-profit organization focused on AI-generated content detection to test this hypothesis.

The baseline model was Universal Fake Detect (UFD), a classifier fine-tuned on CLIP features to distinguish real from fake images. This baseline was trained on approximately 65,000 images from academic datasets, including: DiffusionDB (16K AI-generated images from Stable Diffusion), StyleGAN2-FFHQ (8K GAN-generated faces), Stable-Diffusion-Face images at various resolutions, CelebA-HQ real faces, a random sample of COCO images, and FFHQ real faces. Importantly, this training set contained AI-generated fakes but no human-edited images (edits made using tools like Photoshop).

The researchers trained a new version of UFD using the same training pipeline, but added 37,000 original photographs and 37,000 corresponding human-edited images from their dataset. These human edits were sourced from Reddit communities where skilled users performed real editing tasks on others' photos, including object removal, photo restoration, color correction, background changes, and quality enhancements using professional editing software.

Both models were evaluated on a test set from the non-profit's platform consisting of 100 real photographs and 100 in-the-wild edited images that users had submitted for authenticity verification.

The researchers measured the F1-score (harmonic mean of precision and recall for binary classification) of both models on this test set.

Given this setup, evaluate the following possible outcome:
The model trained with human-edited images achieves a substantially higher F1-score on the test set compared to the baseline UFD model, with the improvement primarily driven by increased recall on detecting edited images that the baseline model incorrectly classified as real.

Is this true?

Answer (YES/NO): YES